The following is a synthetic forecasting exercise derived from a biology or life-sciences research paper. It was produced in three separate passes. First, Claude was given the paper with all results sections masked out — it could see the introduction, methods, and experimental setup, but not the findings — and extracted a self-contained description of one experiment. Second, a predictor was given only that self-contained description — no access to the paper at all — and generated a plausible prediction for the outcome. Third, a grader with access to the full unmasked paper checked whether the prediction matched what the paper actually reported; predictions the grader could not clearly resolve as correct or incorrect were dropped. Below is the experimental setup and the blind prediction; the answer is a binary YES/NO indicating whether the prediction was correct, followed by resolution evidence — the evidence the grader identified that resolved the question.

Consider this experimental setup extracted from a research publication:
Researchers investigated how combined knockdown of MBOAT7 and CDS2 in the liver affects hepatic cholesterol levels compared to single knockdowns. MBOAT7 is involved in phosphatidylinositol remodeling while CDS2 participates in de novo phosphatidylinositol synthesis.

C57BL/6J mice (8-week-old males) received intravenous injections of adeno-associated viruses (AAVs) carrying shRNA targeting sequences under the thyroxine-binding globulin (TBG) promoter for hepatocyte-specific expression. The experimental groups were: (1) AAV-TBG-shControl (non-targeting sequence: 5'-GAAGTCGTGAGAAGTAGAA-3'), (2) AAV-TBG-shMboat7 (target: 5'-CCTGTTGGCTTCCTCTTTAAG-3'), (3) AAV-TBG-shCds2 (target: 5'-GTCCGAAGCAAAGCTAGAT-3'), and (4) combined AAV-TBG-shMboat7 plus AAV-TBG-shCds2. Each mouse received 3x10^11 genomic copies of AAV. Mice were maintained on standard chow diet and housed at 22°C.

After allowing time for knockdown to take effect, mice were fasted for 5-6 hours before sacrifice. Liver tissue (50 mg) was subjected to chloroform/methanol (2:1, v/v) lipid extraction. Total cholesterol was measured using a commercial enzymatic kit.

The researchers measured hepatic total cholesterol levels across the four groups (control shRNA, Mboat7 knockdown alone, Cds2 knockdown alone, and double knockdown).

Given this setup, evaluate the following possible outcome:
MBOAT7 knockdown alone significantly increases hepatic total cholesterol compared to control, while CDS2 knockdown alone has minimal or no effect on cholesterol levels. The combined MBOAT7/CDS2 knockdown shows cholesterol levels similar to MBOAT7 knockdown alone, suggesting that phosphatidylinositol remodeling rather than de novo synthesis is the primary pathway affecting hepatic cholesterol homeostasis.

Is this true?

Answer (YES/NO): NO